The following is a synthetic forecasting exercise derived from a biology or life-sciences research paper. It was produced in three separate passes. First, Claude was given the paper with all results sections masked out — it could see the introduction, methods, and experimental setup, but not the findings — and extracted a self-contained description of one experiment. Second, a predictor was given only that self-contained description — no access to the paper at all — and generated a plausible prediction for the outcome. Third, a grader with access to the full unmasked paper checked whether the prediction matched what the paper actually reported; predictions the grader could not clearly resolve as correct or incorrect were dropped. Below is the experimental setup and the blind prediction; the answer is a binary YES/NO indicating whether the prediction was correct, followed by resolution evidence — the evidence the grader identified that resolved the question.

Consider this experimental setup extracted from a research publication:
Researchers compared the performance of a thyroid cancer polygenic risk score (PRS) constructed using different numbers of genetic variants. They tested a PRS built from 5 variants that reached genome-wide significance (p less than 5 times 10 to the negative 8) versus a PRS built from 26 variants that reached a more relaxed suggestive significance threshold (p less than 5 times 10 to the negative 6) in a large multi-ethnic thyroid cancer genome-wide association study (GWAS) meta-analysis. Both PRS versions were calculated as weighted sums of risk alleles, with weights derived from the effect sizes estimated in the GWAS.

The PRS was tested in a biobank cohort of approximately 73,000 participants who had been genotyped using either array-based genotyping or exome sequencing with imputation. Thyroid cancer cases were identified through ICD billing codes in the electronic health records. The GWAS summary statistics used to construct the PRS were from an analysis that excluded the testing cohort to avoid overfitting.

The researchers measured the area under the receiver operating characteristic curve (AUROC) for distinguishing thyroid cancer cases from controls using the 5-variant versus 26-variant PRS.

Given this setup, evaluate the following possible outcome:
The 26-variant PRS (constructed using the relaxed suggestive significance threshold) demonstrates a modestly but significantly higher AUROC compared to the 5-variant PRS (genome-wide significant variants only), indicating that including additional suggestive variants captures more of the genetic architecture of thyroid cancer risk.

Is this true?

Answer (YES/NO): NO